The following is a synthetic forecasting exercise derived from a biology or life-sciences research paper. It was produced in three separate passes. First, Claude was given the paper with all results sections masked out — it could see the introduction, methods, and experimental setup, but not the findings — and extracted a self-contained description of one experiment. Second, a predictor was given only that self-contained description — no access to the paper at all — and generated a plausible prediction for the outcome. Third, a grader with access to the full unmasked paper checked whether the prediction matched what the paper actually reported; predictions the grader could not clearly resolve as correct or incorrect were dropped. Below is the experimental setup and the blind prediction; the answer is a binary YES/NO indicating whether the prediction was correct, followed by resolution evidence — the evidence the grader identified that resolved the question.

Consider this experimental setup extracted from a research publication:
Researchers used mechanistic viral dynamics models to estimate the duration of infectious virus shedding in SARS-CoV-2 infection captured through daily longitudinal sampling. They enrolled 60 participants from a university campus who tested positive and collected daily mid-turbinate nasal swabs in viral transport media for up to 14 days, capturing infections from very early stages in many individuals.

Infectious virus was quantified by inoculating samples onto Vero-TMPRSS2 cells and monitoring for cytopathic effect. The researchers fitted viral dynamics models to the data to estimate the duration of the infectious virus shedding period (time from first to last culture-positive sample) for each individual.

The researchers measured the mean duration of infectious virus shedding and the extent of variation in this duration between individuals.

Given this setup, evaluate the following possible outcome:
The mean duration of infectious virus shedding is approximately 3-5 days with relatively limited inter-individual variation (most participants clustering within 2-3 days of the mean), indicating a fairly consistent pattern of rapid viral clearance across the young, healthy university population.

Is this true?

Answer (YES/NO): NO